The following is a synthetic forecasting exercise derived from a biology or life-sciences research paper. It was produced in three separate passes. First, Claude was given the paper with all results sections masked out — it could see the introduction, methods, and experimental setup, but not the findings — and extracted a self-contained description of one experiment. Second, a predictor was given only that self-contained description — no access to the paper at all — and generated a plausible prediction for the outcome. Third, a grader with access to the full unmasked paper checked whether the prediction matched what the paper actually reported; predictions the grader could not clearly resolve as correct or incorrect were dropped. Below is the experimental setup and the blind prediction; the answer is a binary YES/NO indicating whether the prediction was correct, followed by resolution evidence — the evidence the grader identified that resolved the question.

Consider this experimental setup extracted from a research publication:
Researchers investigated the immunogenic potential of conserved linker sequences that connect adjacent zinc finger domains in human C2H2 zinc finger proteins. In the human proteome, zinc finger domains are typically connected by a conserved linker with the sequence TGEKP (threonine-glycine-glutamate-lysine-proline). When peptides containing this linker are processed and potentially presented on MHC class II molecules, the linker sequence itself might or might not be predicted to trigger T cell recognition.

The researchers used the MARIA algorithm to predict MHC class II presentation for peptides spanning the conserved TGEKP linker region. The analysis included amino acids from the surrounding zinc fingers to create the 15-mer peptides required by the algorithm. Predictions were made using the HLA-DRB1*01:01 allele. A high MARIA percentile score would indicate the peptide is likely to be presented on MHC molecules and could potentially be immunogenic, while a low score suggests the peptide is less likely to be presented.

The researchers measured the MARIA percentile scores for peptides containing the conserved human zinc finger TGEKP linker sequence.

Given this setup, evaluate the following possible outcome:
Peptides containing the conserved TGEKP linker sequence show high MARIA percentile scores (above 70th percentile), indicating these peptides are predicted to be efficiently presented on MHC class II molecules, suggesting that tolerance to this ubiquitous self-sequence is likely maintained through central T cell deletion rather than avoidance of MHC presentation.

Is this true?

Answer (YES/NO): NO